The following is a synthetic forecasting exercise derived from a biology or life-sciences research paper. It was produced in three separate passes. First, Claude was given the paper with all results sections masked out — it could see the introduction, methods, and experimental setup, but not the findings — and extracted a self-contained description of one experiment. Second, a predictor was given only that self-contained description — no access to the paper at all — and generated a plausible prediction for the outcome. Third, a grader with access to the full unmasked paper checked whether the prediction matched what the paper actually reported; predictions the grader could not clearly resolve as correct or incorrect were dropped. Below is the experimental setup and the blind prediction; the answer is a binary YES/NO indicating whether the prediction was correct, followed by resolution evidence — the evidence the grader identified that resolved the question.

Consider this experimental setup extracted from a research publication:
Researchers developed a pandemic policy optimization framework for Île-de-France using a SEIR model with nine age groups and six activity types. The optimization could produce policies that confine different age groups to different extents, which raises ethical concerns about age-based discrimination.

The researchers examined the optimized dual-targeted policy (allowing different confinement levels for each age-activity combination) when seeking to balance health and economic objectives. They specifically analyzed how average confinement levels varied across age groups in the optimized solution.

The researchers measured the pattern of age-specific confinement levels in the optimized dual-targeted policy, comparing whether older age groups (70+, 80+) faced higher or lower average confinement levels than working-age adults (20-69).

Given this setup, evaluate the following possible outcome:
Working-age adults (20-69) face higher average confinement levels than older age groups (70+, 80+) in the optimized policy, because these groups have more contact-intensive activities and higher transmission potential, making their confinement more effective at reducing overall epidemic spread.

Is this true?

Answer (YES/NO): YES